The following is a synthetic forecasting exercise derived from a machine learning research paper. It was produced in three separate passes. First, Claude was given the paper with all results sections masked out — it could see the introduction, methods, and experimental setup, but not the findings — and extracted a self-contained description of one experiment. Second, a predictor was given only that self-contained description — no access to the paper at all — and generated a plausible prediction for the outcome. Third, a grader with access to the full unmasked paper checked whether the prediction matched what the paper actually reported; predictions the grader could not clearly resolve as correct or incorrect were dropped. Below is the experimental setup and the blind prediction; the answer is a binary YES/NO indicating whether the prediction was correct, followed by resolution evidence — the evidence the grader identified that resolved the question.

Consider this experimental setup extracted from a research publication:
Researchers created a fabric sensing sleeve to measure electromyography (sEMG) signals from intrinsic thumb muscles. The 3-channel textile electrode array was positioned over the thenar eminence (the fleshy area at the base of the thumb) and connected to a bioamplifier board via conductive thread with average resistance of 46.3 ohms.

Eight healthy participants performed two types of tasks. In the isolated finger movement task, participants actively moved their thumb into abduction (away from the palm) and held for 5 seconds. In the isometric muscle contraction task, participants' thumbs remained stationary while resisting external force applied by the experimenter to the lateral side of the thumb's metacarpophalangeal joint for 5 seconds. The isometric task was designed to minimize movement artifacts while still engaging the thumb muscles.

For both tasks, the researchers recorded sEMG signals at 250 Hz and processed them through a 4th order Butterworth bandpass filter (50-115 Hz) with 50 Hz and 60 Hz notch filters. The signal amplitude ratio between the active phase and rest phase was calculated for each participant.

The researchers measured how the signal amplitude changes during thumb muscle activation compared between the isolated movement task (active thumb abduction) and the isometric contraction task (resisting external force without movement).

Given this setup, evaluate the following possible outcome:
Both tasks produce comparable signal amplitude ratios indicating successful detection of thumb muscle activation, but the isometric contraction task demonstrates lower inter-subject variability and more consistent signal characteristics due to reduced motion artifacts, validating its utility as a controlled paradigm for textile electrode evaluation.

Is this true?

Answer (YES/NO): NO